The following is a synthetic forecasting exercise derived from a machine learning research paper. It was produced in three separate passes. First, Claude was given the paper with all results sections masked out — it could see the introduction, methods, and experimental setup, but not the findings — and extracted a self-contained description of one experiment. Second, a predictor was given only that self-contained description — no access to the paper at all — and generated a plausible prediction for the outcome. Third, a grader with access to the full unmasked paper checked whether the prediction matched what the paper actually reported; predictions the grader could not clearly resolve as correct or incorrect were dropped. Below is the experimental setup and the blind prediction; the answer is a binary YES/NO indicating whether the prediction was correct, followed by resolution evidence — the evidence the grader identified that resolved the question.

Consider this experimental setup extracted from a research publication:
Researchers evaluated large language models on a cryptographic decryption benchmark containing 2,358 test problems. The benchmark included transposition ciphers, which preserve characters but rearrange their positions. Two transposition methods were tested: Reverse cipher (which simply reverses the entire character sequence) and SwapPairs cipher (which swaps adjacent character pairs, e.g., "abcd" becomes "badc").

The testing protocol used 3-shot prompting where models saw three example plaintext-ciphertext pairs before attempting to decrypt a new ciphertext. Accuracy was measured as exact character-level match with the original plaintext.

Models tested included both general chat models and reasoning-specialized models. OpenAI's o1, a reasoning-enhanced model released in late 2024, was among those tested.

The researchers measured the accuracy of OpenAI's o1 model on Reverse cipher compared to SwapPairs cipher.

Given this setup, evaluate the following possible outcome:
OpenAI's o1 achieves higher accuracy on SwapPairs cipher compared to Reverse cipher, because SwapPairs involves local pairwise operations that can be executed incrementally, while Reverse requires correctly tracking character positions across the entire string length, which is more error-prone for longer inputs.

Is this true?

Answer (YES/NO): YES